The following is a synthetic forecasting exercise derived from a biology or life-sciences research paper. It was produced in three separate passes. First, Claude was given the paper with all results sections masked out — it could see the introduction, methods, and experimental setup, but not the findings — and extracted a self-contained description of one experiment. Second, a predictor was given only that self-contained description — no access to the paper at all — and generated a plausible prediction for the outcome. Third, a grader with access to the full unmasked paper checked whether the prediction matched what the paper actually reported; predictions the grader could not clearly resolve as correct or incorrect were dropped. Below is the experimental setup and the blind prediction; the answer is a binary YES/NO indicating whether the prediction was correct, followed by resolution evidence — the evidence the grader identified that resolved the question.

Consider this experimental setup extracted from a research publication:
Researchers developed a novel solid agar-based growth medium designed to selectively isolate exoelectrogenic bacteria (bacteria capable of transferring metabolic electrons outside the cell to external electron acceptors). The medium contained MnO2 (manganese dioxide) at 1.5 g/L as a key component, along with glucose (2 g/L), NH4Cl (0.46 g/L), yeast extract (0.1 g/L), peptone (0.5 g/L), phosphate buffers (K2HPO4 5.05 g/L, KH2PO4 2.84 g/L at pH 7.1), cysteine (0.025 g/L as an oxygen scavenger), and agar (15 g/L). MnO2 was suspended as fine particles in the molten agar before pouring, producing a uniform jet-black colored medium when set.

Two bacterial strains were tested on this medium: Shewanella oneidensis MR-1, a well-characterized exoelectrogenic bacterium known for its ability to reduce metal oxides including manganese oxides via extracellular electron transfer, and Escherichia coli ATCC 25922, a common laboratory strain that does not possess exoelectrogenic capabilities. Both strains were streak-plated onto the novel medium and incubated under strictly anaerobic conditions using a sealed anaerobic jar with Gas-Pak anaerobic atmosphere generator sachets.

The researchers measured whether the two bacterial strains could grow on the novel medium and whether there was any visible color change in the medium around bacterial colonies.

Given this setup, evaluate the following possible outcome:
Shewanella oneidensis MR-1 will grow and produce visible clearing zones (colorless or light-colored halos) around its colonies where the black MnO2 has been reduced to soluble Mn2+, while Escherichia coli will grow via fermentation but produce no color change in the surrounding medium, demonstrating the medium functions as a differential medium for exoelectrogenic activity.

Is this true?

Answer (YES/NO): NO